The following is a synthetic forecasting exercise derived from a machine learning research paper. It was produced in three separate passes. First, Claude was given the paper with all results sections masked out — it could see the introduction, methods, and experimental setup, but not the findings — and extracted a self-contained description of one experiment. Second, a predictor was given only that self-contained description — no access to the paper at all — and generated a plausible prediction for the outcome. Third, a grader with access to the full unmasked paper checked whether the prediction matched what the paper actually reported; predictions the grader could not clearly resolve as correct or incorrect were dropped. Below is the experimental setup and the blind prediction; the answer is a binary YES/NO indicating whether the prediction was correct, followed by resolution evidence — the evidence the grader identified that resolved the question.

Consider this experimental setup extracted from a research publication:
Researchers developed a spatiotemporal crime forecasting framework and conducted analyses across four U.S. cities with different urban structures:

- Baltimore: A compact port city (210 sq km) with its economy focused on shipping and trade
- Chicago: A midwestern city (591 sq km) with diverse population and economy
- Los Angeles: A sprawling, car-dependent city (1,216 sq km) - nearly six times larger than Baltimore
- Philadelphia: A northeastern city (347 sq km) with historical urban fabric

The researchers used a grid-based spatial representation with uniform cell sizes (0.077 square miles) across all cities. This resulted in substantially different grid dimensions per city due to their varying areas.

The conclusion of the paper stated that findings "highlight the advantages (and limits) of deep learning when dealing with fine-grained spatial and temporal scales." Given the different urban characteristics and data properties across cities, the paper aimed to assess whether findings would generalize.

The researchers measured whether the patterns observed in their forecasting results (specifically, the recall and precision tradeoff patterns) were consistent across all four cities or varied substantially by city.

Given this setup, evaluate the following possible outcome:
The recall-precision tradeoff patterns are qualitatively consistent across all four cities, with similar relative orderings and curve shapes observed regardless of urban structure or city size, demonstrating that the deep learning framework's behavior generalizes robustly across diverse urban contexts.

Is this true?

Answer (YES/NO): NO